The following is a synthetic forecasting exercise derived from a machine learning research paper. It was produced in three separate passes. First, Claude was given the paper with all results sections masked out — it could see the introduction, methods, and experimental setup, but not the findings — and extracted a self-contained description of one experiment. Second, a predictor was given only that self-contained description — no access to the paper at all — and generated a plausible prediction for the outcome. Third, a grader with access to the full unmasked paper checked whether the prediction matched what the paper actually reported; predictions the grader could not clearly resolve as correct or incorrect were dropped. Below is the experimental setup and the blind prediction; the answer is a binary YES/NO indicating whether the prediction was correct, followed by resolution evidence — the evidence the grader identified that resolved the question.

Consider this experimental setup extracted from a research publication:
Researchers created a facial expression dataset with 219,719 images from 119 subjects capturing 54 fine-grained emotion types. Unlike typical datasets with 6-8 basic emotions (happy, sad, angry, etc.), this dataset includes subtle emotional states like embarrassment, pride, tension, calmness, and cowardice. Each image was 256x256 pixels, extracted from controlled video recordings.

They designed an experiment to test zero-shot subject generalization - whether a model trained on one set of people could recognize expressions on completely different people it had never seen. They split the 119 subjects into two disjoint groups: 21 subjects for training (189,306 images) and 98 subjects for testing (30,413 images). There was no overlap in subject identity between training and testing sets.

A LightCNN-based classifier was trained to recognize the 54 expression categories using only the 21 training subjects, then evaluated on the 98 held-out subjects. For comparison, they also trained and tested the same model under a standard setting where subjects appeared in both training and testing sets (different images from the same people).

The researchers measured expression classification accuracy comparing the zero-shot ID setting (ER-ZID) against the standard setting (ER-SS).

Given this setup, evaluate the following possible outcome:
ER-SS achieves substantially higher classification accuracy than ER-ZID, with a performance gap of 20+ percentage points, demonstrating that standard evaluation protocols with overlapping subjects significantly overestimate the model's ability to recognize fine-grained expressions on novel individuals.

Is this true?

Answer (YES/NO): YES